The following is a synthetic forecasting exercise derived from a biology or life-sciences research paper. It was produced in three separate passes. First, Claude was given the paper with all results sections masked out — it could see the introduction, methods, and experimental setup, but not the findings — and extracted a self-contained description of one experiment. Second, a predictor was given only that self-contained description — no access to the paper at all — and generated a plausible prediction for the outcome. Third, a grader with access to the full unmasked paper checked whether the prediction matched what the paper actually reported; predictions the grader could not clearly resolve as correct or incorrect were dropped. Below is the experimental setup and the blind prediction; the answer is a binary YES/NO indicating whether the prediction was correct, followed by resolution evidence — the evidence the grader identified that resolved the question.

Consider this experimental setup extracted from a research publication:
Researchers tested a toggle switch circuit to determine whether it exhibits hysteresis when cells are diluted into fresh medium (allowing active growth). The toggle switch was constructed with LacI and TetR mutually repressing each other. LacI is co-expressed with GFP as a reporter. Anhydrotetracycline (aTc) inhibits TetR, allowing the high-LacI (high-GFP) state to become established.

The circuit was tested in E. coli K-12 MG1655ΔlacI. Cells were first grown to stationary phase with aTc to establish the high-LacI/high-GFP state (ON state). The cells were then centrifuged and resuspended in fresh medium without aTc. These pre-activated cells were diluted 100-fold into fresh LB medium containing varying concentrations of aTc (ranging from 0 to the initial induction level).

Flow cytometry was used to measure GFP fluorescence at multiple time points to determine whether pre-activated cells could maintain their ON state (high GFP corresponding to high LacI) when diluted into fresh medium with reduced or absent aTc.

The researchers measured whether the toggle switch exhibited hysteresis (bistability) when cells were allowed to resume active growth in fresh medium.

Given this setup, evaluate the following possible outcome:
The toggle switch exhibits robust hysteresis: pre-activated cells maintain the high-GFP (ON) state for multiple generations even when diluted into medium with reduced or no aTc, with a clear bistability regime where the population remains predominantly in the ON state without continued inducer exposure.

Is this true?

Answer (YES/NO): NO